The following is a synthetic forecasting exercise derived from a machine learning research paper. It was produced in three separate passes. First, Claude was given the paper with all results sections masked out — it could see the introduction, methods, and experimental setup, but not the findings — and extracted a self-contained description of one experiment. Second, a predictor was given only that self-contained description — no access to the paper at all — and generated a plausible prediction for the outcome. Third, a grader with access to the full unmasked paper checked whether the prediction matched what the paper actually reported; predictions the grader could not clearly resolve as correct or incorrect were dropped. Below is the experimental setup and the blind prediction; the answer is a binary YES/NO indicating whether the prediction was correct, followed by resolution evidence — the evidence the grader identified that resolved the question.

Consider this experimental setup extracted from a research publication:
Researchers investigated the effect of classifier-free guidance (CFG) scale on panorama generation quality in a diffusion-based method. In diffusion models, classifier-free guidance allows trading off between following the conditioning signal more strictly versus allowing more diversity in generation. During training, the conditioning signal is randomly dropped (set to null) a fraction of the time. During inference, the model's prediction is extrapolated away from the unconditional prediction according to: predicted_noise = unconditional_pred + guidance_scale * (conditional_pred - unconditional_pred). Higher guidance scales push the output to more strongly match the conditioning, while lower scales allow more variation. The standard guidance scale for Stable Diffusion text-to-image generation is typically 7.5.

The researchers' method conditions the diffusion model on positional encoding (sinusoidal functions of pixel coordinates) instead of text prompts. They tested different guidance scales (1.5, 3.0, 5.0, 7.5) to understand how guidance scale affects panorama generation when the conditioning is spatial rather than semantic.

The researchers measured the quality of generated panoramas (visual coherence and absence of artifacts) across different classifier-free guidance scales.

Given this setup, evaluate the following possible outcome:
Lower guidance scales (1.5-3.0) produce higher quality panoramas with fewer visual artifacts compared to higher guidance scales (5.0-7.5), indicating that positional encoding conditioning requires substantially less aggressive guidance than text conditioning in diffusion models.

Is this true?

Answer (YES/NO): NO